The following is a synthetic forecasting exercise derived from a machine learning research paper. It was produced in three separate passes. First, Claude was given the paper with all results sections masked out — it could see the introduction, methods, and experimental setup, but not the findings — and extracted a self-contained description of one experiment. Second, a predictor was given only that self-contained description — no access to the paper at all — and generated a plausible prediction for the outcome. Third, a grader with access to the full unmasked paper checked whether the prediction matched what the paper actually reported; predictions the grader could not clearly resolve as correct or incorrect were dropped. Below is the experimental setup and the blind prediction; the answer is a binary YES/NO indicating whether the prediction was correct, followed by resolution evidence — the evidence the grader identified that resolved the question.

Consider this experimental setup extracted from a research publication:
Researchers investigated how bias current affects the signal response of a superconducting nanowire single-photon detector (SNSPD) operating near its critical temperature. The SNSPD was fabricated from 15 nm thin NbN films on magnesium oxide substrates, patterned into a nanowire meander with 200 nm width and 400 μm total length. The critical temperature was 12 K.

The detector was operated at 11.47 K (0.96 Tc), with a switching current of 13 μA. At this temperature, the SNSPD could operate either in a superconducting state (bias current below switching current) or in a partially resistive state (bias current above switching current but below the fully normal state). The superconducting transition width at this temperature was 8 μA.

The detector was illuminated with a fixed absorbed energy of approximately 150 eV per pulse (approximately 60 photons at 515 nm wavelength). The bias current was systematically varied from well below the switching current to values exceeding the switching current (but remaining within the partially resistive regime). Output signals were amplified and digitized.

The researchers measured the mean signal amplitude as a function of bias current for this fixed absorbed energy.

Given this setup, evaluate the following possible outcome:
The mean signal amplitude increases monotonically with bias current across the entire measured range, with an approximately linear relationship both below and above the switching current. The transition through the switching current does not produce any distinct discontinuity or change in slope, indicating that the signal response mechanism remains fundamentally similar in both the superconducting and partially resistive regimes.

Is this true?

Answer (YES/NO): NO